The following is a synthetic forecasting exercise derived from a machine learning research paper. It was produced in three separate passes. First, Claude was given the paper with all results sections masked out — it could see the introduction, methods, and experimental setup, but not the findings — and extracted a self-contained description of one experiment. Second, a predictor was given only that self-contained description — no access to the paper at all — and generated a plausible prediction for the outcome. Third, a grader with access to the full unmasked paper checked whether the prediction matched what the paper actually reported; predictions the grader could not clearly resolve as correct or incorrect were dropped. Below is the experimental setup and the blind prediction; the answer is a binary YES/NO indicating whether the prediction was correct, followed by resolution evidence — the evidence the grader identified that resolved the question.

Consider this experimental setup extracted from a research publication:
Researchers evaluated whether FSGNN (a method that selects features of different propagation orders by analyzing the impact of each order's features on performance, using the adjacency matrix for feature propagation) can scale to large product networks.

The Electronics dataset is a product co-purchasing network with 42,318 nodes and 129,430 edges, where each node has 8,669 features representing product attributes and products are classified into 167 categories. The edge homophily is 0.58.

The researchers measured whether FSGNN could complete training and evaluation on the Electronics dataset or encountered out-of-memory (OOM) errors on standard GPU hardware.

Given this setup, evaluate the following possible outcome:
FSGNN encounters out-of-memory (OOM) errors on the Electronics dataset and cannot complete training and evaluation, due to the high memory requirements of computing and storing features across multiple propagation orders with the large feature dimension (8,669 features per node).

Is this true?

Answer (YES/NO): YES